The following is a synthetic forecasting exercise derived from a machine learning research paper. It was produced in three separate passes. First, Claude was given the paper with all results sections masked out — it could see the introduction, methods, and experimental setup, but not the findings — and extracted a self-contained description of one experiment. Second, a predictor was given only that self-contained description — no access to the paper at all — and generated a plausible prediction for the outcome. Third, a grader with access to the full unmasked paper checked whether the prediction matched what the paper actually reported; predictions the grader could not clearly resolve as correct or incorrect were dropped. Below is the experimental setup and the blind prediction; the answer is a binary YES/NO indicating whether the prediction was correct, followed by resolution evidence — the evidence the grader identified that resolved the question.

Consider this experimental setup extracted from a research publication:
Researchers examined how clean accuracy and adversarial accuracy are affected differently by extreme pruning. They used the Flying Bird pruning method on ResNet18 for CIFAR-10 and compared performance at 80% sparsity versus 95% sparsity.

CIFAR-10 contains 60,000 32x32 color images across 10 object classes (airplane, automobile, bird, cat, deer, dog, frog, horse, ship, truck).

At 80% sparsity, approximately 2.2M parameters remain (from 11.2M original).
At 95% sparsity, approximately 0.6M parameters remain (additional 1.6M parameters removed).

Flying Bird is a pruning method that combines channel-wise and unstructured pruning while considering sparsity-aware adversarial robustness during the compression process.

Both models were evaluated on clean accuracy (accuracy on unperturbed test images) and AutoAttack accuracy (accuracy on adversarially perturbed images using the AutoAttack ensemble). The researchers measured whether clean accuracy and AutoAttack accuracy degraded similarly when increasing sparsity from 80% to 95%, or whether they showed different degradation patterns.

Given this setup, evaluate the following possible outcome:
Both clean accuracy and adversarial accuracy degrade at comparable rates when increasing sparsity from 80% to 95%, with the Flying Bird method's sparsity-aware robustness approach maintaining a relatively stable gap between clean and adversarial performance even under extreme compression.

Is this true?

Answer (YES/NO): NO